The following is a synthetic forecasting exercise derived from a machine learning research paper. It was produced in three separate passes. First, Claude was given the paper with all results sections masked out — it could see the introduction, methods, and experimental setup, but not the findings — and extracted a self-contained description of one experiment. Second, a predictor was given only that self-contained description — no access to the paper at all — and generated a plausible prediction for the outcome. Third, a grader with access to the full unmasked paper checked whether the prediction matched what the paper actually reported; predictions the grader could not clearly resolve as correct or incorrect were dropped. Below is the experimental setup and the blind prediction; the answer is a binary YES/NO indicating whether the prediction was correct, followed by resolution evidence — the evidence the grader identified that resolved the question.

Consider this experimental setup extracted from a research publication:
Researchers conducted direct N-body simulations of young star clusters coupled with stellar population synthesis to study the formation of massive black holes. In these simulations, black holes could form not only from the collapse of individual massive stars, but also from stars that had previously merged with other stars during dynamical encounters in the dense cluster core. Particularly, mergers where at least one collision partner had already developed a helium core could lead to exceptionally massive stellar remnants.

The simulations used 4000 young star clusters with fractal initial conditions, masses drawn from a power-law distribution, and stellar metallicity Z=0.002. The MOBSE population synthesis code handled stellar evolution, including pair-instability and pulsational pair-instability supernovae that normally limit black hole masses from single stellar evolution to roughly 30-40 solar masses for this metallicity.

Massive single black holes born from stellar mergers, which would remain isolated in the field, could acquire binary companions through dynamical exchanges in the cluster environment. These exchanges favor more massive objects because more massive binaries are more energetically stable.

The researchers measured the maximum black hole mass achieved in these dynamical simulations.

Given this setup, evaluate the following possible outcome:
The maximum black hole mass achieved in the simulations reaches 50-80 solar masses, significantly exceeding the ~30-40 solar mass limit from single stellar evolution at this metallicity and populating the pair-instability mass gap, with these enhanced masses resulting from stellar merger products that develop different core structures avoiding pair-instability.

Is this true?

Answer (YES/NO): NO